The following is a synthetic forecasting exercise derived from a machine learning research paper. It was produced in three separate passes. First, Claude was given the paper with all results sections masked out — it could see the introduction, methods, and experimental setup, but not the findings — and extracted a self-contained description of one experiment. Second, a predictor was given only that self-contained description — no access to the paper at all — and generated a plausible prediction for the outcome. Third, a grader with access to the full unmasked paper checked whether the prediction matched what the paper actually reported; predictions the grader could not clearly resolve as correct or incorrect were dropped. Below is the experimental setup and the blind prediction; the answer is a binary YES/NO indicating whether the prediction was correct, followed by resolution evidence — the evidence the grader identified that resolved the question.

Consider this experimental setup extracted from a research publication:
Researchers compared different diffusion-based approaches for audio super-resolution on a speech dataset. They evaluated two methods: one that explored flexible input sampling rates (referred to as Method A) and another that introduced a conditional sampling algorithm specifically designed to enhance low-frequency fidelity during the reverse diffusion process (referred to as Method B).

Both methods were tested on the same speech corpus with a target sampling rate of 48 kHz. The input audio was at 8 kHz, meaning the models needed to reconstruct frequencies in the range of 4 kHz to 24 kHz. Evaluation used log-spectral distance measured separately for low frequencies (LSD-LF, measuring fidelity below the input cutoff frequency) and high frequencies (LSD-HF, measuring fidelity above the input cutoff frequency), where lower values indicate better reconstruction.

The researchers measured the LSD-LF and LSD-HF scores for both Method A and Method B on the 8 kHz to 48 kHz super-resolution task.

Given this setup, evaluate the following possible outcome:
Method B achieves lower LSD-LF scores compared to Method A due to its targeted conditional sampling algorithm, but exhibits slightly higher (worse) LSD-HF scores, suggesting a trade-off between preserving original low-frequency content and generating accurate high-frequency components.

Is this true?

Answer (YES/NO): YES